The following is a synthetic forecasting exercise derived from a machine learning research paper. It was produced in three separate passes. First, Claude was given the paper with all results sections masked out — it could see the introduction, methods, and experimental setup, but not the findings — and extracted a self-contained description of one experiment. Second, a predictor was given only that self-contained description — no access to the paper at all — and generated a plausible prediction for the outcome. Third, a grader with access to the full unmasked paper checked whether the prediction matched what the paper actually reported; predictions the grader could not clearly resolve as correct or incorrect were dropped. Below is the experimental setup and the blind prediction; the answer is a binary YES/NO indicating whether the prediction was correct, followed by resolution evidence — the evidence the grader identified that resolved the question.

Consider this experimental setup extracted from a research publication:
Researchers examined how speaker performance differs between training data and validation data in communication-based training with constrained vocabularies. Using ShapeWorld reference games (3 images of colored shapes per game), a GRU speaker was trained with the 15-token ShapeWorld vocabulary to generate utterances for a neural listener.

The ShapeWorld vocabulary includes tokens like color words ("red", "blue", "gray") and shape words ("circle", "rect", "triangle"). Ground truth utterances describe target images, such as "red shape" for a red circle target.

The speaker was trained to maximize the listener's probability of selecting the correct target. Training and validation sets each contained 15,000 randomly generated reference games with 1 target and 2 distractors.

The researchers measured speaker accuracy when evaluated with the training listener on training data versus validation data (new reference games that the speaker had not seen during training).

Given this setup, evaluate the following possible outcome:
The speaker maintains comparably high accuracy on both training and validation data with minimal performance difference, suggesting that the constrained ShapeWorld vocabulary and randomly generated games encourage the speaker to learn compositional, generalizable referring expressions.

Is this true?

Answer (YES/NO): NO